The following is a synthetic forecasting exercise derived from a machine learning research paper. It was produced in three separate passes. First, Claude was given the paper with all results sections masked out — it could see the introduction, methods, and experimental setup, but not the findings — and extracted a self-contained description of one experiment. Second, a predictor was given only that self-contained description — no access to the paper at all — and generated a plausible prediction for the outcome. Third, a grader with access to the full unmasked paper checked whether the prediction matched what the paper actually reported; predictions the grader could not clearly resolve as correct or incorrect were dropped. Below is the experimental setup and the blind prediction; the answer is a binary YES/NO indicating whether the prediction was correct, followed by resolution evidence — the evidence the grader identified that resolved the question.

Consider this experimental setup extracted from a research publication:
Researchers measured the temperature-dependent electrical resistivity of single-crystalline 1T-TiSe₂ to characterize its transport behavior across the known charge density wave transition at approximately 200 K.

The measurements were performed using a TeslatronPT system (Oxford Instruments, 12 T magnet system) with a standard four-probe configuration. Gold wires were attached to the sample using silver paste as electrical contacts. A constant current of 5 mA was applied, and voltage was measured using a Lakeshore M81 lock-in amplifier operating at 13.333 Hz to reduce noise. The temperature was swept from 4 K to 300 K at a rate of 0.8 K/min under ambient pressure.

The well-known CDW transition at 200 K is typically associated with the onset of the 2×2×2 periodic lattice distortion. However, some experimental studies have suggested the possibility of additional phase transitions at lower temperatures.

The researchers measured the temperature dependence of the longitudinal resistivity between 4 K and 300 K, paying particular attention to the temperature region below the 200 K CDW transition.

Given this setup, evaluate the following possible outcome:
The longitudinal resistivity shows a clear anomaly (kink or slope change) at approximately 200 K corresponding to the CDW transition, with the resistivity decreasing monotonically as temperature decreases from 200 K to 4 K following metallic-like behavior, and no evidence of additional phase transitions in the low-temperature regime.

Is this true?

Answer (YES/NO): NO